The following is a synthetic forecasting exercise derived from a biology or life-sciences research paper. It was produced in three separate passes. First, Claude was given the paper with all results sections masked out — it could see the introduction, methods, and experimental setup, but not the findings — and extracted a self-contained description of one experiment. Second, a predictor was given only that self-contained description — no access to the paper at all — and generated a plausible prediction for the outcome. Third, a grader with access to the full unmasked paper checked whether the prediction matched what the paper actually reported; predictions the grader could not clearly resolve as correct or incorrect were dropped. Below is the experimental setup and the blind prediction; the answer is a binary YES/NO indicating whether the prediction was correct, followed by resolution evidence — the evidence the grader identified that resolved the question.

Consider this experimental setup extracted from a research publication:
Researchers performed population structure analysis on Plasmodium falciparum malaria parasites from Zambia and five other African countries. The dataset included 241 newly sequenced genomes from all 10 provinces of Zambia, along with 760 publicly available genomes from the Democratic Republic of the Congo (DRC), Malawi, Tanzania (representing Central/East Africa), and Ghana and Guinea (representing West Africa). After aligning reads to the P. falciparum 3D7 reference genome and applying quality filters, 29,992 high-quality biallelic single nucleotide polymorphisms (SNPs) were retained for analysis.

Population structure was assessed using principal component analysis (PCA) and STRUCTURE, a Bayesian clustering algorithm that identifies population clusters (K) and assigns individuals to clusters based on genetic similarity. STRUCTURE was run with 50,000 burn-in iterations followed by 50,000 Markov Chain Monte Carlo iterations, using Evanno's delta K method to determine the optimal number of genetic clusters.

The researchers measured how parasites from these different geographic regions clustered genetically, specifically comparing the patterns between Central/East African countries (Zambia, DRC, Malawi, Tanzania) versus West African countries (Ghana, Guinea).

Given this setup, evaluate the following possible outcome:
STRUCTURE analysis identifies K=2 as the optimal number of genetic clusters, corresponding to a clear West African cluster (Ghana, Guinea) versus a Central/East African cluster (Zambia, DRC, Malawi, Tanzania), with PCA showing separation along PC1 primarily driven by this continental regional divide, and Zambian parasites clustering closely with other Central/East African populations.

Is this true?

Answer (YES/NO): NO